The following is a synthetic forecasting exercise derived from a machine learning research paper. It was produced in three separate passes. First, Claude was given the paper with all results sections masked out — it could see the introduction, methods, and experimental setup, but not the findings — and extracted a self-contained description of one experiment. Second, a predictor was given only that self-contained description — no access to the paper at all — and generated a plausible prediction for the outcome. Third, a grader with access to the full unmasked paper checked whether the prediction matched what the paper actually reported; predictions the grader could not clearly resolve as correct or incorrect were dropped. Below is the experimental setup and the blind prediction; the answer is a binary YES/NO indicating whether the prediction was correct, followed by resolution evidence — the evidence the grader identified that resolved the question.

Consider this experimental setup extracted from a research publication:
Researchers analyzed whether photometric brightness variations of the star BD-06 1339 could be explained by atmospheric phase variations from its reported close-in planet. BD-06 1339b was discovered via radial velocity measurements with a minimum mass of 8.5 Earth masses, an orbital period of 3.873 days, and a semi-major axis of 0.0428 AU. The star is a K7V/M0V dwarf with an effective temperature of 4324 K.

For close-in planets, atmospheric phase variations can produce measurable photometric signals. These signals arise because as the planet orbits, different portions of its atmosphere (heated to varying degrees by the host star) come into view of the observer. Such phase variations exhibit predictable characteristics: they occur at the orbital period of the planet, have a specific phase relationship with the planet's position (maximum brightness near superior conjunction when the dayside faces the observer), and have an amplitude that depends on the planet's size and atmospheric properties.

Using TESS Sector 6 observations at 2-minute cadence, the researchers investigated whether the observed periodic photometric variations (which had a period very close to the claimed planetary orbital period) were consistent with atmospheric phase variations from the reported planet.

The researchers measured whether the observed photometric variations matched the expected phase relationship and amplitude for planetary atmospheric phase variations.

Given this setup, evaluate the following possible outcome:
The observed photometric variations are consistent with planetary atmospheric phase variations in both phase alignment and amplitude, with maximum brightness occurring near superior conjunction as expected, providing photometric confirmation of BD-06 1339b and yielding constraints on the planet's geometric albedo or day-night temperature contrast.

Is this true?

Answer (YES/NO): NO